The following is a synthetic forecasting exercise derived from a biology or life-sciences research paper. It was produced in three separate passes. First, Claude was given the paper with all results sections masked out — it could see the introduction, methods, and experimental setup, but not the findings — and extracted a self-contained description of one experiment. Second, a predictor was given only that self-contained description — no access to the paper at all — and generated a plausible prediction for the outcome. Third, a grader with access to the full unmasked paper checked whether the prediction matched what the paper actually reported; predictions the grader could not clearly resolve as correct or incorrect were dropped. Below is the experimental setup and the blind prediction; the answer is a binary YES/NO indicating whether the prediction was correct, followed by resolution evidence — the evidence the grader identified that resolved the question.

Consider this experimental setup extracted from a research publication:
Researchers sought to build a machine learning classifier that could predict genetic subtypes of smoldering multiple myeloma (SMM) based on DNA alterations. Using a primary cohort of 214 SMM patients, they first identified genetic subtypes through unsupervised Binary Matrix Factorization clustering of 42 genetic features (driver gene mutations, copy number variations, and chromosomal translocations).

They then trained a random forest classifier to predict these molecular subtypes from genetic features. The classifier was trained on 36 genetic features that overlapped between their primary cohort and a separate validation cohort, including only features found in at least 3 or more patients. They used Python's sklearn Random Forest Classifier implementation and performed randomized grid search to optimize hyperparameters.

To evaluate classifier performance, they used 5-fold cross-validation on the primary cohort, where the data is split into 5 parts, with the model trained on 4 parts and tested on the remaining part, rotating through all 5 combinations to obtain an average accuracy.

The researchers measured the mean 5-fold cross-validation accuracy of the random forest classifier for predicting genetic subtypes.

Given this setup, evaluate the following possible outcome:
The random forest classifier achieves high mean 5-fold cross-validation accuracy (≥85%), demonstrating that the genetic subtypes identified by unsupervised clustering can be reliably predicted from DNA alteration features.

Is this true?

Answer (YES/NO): YES